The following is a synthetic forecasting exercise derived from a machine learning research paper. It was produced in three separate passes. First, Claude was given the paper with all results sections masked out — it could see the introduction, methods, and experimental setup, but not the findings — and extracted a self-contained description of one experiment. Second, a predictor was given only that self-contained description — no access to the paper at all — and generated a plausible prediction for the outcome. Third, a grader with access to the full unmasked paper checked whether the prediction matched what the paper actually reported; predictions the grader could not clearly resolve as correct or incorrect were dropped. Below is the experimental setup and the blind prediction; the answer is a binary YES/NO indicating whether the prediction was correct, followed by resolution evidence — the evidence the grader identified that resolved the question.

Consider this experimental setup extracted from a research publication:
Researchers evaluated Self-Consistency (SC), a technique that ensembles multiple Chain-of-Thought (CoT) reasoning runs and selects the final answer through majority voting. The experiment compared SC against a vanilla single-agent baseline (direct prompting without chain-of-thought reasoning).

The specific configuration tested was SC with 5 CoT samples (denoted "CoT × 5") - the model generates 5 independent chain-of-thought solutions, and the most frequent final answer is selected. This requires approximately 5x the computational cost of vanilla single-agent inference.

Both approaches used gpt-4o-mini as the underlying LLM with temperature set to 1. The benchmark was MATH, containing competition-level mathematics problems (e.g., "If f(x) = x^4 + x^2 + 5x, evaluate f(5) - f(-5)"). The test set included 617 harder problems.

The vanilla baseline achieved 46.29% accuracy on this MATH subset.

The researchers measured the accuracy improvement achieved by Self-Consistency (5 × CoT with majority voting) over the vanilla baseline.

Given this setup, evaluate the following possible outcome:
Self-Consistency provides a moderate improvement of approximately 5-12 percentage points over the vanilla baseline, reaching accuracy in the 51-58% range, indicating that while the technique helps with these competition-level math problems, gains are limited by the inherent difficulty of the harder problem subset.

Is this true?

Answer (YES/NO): NO